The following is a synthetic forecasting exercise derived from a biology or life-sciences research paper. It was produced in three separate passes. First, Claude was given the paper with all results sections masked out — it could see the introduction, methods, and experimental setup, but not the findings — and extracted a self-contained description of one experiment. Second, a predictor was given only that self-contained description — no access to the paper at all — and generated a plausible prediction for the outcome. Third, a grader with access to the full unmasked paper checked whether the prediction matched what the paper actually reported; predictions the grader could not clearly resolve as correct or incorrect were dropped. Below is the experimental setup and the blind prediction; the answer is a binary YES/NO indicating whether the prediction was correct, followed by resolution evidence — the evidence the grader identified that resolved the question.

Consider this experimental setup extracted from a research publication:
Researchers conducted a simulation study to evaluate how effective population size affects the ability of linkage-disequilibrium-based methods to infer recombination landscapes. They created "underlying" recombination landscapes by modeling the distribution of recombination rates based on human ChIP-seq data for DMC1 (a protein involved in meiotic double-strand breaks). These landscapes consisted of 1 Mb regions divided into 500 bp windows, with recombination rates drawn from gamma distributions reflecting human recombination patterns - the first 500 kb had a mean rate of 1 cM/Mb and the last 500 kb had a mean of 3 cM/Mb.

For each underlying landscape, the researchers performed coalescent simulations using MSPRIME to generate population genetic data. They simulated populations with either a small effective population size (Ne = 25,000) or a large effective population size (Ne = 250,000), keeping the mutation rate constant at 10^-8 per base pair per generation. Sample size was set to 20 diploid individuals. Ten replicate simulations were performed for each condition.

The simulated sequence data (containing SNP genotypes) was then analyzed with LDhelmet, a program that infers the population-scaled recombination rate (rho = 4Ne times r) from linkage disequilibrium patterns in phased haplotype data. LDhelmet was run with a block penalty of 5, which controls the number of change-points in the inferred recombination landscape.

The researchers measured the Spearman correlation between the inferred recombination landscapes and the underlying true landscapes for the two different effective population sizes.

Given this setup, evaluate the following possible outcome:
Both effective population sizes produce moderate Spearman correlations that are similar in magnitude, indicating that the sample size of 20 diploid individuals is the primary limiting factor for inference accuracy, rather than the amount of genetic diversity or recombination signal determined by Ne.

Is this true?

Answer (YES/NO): NO